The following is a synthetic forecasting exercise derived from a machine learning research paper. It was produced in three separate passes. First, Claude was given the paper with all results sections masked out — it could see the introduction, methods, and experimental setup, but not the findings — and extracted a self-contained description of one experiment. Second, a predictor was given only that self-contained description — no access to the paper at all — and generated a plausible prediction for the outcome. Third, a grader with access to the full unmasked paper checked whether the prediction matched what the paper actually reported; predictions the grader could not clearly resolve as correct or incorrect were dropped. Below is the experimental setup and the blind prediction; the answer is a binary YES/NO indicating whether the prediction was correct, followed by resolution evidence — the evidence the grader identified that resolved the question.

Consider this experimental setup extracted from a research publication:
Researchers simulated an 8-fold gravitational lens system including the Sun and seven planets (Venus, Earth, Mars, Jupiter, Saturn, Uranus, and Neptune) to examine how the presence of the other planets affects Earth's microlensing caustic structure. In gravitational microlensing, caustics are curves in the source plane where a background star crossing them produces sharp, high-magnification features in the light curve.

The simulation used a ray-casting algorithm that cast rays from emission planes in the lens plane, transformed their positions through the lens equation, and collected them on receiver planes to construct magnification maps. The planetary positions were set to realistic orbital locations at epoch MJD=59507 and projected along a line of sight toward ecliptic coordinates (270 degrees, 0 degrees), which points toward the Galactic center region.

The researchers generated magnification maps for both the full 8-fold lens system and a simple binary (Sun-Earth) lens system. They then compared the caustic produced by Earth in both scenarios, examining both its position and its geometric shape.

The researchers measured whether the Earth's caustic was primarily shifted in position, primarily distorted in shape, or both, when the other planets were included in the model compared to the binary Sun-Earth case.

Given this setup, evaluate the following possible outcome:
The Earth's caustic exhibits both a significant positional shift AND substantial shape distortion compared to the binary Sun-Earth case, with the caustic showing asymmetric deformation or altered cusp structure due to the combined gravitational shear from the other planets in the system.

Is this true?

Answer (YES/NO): NO